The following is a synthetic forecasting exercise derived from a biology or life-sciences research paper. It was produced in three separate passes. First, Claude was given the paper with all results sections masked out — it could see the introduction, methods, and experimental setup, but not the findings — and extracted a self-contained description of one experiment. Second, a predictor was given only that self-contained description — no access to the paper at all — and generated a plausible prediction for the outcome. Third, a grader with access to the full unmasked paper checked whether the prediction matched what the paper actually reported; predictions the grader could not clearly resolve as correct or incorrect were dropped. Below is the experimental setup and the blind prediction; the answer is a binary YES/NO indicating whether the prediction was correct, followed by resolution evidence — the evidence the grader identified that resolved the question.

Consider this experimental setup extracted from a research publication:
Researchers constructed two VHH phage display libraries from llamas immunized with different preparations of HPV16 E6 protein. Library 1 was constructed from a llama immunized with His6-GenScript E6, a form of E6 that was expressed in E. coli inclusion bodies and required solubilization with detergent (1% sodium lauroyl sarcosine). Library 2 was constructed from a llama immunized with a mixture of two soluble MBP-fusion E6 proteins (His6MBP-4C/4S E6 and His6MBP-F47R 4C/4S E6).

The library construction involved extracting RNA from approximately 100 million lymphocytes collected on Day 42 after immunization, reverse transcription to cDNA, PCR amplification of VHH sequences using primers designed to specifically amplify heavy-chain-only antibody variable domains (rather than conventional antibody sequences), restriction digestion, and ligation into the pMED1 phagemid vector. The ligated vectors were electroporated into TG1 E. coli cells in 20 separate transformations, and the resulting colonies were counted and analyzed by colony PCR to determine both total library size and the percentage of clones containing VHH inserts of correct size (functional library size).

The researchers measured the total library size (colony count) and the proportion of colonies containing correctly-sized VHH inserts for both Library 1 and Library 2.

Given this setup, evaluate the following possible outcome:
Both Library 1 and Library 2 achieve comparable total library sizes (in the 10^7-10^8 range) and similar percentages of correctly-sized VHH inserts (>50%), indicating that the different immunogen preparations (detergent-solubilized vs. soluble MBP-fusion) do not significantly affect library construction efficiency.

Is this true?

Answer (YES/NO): NO